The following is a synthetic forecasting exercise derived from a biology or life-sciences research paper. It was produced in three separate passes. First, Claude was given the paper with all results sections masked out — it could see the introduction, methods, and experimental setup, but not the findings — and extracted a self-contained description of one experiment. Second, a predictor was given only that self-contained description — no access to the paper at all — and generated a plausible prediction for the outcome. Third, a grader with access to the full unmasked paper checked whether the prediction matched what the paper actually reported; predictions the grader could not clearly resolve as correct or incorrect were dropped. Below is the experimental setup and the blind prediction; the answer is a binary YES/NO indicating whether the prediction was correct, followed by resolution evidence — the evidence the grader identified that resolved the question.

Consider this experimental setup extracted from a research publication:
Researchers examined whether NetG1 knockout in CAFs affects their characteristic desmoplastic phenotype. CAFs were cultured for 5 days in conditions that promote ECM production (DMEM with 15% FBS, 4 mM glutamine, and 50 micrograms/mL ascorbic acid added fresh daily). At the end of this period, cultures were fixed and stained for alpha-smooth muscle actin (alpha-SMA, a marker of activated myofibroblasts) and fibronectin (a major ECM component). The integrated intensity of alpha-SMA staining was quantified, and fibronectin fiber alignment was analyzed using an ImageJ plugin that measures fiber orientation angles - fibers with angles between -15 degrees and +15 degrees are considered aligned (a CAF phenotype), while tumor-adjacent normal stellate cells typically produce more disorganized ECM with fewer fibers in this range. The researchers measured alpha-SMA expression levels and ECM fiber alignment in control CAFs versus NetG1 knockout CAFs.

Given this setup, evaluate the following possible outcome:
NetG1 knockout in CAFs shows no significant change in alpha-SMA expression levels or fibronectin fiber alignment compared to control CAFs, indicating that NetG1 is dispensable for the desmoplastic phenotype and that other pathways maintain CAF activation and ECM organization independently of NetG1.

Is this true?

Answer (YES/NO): YES